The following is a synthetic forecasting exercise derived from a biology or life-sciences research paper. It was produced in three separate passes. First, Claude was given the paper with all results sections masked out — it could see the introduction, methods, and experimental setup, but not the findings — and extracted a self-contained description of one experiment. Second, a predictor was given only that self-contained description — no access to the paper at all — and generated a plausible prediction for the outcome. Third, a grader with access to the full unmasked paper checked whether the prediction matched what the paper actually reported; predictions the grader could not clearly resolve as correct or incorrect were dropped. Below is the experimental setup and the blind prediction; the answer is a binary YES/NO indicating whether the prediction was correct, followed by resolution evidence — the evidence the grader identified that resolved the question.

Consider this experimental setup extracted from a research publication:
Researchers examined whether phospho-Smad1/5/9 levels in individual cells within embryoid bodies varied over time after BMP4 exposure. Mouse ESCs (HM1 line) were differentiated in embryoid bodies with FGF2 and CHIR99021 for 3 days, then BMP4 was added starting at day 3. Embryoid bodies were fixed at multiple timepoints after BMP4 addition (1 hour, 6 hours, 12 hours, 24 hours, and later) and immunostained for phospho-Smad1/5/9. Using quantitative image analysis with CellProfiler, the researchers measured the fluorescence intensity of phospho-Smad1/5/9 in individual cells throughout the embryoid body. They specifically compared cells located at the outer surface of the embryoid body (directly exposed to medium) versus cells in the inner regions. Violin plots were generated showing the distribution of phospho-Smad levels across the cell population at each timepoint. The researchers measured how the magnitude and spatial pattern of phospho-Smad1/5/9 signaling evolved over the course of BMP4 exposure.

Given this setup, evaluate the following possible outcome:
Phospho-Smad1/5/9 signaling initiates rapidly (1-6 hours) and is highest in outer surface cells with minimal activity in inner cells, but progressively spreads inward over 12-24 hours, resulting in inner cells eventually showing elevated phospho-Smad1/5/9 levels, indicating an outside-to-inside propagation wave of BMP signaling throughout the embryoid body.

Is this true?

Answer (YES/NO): NO